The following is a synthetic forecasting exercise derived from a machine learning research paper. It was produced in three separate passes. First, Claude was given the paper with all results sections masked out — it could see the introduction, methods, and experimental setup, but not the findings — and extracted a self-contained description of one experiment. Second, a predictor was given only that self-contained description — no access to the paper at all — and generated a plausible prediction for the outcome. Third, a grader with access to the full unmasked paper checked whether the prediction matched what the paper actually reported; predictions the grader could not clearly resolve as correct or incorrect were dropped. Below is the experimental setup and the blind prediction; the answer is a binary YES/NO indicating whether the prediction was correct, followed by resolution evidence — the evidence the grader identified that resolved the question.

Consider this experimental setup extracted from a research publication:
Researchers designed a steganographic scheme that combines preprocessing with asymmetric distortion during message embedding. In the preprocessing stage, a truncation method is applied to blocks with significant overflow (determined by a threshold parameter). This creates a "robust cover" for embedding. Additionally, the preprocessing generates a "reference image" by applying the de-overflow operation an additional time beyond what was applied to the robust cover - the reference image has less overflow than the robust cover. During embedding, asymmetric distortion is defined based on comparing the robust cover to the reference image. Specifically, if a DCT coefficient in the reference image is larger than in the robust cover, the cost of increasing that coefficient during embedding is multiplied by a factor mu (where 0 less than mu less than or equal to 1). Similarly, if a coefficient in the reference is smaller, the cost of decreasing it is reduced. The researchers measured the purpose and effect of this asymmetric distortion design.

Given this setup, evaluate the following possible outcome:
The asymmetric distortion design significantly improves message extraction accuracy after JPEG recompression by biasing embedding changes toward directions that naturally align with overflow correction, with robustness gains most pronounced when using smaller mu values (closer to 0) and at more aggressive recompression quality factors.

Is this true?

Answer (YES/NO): NO